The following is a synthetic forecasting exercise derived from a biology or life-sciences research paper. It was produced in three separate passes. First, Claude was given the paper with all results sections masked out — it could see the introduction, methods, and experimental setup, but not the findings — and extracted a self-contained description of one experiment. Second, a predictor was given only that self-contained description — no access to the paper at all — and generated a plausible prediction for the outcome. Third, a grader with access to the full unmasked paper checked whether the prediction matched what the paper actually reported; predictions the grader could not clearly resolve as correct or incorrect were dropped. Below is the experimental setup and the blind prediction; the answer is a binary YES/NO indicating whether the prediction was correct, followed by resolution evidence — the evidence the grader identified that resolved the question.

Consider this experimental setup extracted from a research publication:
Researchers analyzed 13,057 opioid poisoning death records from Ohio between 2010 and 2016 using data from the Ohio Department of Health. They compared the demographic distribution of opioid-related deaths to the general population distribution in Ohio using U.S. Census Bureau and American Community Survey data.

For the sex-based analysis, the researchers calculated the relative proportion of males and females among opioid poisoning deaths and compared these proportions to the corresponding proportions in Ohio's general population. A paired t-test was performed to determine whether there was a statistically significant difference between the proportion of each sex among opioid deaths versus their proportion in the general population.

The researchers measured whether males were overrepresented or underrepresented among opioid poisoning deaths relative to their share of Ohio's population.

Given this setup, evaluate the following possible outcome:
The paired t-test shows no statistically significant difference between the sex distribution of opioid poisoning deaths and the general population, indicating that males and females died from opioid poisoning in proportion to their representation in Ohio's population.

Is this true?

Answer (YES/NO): NO